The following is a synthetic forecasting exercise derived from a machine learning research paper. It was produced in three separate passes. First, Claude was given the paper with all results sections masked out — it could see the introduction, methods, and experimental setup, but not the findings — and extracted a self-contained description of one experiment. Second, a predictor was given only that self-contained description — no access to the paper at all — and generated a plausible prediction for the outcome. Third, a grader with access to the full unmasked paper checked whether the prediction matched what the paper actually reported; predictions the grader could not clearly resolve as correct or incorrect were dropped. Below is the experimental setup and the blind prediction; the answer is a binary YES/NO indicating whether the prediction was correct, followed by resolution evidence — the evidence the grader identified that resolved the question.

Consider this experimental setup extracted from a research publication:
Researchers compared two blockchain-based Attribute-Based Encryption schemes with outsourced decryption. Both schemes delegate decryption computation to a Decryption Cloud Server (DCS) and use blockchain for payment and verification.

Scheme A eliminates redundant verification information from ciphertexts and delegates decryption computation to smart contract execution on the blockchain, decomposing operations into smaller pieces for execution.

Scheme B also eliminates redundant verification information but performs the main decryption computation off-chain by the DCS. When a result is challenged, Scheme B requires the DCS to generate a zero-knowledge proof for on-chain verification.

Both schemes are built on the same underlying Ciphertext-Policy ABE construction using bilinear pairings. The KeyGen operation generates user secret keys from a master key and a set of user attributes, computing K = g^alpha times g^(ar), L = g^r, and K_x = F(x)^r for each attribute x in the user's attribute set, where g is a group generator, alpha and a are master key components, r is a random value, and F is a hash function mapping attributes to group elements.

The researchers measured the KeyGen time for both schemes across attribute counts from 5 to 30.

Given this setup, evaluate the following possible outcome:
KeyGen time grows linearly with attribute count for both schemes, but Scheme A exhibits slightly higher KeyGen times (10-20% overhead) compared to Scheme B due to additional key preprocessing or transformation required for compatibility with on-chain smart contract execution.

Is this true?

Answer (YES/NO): NO